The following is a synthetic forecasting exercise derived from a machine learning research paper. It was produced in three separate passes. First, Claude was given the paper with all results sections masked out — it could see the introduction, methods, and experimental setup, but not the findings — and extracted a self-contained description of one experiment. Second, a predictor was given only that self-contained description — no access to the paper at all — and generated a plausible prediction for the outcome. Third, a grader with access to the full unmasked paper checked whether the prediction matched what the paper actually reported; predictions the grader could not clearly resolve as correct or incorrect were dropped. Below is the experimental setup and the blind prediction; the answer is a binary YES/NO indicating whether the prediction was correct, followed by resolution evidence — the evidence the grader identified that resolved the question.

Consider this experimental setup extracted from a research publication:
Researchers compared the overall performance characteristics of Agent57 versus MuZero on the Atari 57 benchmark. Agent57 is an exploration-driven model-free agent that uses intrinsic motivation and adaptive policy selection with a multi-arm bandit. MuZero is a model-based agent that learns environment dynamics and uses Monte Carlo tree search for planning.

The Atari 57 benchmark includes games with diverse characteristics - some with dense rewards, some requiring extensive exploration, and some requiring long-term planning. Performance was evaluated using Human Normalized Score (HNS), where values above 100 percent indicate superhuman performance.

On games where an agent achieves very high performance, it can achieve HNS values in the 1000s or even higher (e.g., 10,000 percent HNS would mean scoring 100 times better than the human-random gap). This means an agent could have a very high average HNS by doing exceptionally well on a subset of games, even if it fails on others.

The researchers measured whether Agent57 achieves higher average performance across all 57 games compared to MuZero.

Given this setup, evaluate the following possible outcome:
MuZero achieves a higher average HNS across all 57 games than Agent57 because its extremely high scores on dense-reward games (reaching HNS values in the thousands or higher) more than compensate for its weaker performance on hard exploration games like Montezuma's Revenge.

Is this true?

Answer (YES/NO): YES